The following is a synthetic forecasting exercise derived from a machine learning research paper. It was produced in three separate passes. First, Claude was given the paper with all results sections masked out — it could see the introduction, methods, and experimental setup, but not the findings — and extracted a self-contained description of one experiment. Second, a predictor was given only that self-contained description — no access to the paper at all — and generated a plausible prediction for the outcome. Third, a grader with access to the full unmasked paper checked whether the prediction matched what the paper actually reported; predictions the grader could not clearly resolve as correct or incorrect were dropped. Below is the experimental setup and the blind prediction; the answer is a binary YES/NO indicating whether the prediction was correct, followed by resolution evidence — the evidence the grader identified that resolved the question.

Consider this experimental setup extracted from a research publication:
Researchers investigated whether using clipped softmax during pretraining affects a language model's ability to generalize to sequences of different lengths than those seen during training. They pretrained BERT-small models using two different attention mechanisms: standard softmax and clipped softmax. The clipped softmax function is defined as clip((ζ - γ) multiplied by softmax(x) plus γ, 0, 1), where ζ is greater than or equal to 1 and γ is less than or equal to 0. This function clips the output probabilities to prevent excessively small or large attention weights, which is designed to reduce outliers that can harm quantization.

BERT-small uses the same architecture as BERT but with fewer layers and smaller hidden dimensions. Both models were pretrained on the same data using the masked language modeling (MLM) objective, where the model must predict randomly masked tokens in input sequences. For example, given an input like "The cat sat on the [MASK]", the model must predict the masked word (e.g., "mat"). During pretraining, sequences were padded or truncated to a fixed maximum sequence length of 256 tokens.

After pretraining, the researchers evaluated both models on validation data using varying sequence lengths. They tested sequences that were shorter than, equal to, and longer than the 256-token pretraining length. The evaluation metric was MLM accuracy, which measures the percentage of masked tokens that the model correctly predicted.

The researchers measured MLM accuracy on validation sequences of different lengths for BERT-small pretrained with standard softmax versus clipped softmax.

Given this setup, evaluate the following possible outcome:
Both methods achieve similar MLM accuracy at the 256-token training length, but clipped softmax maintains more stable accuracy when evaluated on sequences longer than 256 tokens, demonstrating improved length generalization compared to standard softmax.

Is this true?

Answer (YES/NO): NO